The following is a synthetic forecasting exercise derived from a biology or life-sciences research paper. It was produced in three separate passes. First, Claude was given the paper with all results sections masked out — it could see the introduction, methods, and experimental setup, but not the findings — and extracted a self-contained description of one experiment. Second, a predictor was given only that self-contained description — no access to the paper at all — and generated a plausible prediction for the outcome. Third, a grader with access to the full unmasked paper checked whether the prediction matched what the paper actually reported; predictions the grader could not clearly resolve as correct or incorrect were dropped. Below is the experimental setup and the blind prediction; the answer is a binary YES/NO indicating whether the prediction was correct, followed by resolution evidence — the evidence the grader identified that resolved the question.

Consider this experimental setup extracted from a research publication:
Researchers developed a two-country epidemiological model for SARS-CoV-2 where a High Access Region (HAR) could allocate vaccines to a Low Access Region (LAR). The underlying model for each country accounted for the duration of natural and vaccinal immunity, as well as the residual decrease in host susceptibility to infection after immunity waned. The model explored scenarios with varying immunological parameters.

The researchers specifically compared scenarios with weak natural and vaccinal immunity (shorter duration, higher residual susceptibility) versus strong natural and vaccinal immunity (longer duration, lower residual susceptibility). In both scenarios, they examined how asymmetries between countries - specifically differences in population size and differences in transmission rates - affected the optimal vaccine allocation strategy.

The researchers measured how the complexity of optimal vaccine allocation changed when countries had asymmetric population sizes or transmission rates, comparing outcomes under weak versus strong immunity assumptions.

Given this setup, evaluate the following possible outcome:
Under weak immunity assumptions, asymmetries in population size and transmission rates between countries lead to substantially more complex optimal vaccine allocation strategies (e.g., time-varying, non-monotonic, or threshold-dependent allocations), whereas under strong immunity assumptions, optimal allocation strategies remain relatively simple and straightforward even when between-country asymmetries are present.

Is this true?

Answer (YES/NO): YES